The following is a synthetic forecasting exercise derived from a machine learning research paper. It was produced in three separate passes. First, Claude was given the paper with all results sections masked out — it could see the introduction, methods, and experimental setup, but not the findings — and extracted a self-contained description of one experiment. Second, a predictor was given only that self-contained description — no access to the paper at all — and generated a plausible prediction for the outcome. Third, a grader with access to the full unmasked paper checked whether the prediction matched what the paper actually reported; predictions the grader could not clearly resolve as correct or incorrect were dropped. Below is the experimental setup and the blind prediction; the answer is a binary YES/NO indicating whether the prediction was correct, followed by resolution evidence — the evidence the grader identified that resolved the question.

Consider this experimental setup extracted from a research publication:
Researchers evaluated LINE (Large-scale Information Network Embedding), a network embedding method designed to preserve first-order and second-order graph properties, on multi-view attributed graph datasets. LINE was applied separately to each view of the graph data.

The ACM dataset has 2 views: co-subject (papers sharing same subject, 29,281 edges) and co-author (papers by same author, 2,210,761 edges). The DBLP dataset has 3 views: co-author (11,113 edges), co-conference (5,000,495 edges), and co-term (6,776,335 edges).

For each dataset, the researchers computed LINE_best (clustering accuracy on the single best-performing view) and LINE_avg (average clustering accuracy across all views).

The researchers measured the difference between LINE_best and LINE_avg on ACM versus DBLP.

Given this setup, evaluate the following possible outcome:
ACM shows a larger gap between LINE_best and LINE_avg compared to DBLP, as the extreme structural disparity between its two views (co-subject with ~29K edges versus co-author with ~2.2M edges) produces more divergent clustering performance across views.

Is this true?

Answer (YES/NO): NO